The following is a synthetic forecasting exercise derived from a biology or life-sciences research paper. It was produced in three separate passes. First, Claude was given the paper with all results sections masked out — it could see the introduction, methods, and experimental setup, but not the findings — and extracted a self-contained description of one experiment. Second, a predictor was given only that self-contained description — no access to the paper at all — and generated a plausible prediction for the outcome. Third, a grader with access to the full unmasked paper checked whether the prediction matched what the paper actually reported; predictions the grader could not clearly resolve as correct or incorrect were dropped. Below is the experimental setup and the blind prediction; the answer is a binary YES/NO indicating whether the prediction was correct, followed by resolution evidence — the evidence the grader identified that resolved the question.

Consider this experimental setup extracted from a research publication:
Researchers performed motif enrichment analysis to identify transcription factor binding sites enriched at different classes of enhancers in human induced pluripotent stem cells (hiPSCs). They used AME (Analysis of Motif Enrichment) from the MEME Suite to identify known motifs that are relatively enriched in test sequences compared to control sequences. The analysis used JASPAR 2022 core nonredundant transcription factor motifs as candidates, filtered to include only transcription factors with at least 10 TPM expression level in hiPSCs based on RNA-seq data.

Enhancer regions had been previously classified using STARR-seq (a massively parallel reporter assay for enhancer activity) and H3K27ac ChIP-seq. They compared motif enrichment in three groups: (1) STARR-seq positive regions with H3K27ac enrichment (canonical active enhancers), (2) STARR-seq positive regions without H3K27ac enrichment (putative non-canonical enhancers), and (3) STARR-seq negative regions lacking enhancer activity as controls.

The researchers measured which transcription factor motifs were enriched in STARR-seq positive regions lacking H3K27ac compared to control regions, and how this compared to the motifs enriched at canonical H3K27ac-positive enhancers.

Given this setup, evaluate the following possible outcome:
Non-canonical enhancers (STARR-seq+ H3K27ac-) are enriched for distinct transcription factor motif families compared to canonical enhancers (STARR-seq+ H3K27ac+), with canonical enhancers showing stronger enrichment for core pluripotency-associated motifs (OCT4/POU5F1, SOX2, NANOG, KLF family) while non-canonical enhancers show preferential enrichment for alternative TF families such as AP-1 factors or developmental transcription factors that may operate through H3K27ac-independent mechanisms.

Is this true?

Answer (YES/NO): NO